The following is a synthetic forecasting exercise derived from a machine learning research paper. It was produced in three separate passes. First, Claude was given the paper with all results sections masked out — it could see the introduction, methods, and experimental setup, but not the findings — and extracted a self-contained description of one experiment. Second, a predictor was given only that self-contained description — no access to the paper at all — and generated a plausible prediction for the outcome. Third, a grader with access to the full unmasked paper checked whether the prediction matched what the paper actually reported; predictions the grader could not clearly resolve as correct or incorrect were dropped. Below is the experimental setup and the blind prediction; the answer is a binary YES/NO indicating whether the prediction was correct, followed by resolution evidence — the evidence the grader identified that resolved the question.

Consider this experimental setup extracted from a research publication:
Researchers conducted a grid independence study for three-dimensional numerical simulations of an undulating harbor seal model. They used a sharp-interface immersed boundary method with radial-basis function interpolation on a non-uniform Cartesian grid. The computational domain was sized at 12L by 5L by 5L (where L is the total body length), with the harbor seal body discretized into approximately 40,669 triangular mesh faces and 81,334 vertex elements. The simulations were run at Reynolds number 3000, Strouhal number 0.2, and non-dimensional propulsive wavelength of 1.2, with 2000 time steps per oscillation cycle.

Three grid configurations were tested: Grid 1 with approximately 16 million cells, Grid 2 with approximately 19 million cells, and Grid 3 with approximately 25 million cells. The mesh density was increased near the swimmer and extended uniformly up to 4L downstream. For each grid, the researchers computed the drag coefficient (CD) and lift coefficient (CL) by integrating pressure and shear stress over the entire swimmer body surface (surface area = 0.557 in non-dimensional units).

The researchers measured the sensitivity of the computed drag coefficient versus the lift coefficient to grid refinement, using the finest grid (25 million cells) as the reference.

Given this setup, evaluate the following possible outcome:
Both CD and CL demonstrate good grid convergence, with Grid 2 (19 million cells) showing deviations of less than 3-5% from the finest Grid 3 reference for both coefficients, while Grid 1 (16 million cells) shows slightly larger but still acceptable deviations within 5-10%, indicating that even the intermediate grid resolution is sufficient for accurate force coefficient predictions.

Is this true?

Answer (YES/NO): NO